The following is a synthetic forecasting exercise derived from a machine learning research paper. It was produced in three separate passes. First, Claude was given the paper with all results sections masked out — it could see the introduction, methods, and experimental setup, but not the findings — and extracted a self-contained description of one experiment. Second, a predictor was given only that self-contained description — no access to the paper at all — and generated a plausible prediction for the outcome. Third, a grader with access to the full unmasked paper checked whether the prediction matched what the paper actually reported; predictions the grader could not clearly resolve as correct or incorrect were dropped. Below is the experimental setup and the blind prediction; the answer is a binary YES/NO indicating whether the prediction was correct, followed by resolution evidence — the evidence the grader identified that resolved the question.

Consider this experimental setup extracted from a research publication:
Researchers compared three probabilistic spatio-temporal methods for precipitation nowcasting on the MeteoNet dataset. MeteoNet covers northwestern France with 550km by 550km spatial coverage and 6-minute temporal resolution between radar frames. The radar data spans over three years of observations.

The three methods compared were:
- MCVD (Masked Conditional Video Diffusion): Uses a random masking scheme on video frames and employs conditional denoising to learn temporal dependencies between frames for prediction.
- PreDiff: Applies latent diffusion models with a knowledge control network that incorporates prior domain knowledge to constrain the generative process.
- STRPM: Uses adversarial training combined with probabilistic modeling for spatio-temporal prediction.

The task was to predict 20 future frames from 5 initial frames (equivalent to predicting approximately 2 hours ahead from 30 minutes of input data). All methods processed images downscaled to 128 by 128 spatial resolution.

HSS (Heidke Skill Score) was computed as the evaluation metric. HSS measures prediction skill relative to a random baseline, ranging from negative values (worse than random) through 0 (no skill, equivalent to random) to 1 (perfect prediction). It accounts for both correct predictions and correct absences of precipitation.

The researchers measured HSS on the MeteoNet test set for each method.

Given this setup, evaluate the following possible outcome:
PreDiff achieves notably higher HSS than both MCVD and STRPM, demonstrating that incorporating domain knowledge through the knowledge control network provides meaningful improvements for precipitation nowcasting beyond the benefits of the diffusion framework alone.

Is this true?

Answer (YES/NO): NO